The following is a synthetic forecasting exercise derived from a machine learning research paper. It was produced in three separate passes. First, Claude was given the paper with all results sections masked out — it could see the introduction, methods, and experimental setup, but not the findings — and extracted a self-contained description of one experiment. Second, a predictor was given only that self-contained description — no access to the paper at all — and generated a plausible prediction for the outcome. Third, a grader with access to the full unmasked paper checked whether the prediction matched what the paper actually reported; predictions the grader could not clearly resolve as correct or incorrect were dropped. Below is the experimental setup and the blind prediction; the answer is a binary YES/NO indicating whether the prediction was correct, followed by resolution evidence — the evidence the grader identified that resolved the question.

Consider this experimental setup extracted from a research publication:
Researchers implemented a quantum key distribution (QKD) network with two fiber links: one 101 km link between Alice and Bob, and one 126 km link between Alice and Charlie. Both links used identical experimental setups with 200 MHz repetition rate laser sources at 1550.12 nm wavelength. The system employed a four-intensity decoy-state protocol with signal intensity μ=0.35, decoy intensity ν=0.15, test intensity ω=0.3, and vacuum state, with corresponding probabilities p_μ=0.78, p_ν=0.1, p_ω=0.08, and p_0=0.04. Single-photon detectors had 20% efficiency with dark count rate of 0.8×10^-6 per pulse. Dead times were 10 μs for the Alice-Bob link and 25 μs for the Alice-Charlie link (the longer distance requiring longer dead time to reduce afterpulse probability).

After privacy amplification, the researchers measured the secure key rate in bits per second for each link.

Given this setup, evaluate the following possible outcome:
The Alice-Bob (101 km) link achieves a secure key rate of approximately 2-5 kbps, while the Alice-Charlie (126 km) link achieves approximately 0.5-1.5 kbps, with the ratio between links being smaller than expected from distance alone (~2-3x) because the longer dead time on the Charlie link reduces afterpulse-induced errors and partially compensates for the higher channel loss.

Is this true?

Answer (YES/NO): NO